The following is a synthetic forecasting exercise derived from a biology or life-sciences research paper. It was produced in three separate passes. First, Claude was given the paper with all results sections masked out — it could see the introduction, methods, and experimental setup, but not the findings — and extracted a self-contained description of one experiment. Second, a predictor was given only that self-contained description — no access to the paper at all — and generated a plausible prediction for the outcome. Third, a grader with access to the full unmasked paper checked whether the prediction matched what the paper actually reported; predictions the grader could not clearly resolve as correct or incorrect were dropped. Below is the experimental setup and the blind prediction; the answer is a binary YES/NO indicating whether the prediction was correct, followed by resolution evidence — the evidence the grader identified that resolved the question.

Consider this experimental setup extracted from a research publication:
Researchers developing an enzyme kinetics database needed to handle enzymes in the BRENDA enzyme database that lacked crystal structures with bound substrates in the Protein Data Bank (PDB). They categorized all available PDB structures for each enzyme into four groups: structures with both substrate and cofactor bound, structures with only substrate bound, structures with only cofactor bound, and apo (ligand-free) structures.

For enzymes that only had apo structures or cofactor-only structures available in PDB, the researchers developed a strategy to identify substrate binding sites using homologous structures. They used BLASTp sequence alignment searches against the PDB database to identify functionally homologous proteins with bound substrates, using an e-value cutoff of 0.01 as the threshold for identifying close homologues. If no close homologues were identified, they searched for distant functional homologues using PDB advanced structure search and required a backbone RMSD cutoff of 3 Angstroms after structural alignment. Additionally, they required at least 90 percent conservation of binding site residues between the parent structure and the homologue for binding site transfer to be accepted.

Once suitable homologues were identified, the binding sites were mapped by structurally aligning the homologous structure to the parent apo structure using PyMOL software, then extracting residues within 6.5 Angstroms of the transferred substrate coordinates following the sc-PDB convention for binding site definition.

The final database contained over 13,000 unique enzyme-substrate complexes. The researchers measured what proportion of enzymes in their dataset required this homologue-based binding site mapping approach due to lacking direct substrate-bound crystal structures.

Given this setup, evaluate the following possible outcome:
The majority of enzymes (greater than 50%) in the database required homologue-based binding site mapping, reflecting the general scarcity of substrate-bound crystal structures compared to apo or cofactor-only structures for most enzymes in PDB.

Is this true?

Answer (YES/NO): NO